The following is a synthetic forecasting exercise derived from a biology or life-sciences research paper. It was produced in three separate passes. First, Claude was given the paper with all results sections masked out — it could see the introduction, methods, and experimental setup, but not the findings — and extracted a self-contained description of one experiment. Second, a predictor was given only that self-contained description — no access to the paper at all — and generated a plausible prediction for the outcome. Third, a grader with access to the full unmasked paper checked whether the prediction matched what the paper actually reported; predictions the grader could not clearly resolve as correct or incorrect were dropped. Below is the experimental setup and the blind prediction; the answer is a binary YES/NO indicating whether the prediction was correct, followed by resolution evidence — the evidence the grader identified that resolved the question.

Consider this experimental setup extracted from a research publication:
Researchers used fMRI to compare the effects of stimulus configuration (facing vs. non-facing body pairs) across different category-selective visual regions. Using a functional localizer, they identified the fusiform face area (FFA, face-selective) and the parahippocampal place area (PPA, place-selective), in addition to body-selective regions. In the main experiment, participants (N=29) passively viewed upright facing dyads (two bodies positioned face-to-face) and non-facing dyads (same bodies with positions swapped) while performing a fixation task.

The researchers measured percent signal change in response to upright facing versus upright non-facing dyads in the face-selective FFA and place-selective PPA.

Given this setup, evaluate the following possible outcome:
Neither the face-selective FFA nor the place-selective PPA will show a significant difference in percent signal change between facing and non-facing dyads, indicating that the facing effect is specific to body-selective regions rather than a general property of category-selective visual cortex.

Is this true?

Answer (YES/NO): NO